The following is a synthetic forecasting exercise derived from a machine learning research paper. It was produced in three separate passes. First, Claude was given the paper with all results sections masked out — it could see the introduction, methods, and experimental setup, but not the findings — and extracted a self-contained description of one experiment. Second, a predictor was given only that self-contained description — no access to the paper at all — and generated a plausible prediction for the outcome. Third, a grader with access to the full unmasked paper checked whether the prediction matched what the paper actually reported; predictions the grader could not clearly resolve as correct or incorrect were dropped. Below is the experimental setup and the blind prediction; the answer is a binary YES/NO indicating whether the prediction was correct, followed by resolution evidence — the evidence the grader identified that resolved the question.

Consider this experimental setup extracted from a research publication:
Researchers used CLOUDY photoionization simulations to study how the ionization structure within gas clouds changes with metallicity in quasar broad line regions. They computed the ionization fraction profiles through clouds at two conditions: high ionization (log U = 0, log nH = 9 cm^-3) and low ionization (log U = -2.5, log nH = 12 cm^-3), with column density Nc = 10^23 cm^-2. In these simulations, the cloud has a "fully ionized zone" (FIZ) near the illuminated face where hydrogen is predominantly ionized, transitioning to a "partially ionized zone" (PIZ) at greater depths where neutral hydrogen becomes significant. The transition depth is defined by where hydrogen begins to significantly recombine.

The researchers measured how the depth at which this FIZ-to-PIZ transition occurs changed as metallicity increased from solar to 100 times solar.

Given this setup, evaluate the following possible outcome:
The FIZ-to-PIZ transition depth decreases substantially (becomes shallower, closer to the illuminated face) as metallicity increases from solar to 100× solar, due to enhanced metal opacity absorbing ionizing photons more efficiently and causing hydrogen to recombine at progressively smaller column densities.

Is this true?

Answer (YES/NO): YES